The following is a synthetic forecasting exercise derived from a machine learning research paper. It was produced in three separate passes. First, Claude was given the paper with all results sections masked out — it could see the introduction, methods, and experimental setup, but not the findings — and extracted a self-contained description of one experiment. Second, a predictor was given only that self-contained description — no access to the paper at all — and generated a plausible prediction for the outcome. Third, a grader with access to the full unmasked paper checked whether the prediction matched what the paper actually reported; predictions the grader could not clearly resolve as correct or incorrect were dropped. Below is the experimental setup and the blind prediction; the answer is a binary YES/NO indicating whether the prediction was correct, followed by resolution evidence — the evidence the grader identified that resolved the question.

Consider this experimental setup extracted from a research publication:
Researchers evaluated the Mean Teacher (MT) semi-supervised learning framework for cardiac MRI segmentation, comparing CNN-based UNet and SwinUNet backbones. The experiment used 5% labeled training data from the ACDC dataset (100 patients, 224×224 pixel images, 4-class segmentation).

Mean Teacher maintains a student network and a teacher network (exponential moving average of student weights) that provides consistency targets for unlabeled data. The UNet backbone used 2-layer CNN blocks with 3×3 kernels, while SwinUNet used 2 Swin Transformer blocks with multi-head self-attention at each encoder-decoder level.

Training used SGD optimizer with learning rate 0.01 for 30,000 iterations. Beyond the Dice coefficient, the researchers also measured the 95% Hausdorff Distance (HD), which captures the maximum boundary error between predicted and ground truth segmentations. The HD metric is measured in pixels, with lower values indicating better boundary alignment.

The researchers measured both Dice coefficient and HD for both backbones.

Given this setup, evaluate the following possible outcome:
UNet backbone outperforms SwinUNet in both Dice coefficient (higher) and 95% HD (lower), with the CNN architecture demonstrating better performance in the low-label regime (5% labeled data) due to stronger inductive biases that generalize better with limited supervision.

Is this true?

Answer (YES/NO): NO